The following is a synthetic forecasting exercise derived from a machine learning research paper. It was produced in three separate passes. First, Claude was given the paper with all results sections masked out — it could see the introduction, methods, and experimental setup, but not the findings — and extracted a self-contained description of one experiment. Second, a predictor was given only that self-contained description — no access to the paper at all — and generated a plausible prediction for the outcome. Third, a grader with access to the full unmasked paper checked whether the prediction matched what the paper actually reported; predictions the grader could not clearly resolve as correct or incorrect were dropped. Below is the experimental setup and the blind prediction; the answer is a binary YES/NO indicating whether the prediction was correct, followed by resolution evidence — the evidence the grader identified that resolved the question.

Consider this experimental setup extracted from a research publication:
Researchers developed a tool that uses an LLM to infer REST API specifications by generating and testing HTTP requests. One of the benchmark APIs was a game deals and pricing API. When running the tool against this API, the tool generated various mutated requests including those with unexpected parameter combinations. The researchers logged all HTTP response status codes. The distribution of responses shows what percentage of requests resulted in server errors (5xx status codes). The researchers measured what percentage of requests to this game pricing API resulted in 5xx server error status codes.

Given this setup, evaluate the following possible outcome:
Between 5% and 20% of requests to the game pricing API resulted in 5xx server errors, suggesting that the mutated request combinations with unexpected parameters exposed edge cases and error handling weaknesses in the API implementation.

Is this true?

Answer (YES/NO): YES